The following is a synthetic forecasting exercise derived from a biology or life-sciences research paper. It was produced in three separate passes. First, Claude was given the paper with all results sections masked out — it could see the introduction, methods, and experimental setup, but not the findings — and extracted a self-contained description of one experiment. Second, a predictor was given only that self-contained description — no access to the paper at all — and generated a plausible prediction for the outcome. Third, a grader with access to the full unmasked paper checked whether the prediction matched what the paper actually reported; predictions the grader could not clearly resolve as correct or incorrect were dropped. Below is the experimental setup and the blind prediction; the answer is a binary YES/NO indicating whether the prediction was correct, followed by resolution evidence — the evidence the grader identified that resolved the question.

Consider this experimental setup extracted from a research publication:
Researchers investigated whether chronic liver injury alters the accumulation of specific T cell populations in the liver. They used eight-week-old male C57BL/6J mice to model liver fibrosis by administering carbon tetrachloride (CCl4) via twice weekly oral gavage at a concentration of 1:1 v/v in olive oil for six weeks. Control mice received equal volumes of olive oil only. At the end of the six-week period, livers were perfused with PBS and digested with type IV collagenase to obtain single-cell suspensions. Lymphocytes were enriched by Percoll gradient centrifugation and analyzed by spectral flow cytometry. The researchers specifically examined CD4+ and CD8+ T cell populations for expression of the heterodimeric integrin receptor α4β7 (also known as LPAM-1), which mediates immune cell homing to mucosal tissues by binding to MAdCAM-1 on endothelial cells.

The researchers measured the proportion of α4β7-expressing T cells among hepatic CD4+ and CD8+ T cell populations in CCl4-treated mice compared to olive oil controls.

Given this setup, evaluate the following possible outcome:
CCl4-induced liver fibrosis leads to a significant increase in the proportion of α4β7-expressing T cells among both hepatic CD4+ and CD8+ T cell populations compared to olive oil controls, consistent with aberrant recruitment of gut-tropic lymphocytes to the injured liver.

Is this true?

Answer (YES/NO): YES